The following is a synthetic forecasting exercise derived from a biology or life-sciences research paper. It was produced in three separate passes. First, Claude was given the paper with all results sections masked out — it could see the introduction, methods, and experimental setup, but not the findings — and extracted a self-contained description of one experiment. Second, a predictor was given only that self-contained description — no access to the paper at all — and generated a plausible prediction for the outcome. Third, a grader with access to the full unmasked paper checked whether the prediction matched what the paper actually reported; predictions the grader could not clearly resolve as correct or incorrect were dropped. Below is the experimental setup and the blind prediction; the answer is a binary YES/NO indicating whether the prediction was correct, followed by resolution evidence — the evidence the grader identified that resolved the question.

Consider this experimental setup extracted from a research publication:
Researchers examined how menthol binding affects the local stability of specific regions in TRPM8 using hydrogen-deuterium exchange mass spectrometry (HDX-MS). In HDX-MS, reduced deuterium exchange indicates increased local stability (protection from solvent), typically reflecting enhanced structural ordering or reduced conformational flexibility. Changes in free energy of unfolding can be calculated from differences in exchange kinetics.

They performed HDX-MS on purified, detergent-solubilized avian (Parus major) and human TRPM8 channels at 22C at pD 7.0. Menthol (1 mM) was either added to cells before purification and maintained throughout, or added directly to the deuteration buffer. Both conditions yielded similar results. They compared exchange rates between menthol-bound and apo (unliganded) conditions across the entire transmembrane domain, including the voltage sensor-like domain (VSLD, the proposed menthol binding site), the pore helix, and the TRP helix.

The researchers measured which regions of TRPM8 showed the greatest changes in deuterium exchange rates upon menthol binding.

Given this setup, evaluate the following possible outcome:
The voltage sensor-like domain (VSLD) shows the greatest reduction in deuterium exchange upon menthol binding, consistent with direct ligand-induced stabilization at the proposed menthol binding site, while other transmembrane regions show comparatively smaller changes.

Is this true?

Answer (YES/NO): NO